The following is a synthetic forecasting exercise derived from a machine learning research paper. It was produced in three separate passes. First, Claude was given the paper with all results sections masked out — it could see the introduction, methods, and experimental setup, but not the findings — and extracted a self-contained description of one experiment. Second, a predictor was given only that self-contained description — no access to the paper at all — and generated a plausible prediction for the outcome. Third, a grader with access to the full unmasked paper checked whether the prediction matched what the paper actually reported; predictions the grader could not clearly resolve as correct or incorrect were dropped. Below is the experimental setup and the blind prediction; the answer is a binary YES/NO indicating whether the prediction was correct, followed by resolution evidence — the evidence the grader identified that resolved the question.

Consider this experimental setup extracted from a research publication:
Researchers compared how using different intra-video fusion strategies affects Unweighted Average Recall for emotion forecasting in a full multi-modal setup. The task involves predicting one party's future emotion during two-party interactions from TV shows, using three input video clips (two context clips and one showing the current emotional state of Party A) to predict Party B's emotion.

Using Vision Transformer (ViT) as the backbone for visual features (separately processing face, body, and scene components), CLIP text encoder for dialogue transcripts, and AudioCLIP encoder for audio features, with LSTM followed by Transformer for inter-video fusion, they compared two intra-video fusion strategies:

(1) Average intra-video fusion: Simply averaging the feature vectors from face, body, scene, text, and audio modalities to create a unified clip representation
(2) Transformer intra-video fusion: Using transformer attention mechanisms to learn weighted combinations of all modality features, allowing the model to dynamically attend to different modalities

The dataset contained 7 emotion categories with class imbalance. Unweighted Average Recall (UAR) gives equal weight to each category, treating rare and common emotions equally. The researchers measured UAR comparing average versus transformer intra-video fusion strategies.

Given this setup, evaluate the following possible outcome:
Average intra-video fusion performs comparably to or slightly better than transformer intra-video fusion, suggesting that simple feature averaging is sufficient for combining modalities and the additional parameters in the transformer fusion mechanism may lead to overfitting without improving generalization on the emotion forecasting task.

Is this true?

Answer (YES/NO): NO